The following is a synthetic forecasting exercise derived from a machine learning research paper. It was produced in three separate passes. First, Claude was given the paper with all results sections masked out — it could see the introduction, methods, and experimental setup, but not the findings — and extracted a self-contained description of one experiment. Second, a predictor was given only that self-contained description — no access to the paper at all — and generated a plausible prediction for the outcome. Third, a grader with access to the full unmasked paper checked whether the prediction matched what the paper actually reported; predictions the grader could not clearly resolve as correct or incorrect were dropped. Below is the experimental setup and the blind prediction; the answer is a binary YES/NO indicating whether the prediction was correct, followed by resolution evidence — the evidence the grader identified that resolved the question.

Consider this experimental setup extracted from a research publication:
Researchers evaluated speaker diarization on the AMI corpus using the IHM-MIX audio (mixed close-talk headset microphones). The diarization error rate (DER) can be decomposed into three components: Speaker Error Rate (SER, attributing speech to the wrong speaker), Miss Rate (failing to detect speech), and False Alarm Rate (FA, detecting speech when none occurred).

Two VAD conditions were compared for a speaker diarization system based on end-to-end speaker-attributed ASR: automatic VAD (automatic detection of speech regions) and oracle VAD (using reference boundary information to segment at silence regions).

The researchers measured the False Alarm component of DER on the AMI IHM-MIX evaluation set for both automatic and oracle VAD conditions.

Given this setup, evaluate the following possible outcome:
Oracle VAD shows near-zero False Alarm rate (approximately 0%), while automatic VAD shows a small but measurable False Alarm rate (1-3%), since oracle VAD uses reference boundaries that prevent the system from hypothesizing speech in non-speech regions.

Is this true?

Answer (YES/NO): NO